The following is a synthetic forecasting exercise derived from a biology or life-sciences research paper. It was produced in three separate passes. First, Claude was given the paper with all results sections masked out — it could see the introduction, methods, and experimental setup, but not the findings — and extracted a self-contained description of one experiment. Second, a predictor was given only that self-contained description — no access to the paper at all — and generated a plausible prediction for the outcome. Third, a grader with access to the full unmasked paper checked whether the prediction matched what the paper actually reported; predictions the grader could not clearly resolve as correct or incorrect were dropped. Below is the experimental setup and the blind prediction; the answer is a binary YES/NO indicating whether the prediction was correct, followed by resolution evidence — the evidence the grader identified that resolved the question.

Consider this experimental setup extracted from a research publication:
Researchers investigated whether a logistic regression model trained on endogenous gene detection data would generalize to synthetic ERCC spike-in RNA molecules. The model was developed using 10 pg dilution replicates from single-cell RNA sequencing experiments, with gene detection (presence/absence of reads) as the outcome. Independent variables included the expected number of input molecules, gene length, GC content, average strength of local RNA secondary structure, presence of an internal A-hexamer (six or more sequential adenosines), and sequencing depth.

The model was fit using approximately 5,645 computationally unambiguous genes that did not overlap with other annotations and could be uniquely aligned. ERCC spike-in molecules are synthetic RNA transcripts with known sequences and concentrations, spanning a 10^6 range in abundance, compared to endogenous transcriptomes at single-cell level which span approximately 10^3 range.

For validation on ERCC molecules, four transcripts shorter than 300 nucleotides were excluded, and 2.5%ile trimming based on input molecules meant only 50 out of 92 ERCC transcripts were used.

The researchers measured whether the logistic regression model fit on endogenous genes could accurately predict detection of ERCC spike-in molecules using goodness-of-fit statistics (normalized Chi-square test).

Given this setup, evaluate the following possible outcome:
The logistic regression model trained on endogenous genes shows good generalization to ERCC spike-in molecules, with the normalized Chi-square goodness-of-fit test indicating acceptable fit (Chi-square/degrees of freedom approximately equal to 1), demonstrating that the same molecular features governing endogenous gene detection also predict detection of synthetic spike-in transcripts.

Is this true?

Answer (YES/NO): NO